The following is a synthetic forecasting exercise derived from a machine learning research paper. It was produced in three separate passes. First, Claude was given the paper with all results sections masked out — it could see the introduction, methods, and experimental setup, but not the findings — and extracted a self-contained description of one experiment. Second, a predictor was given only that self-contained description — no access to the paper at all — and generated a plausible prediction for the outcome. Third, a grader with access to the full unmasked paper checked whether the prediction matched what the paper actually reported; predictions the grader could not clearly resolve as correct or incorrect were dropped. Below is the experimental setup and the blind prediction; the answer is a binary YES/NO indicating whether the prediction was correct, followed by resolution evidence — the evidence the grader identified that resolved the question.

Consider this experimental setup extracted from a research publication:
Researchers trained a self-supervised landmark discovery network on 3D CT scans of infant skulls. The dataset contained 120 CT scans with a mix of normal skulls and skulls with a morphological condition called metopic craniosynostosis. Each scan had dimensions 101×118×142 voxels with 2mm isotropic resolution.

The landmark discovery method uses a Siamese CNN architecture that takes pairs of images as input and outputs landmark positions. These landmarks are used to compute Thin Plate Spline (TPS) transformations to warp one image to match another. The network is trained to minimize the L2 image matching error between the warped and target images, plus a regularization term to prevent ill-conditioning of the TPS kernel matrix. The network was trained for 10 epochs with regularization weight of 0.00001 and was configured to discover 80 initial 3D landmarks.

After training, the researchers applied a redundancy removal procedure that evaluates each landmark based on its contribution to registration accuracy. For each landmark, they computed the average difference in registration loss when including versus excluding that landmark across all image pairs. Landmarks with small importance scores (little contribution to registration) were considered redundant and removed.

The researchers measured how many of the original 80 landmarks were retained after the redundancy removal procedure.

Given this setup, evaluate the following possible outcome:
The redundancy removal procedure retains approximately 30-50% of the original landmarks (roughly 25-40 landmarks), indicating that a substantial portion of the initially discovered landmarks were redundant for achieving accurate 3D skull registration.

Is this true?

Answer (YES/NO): NO